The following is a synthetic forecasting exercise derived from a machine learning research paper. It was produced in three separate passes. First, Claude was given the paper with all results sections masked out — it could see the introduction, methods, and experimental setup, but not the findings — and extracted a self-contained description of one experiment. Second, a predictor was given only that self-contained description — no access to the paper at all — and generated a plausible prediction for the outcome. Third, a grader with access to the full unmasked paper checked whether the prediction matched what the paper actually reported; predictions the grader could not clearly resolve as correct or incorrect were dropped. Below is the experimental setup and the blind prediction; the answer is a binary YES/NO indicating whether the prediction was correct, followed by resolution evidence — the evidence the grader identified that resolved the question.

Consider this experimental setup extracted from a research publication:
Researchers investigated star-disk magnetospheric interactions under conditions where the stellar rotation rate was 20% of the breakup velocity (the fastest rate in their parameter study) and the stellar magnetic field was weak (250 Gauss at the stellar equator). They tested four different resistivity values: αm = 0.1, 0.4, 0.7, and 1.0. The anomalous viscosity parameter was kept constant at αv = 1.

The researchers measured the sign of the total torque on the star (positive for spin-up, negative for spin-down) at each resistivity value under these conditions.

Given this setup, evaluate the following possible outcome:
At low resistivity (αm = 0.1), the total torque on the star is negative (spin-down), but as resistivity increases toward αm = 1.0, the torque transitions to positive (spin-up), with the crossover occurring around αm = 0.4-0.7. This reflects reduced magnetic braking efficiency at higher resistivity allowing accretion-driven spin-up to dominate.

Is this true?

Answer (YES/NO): NO